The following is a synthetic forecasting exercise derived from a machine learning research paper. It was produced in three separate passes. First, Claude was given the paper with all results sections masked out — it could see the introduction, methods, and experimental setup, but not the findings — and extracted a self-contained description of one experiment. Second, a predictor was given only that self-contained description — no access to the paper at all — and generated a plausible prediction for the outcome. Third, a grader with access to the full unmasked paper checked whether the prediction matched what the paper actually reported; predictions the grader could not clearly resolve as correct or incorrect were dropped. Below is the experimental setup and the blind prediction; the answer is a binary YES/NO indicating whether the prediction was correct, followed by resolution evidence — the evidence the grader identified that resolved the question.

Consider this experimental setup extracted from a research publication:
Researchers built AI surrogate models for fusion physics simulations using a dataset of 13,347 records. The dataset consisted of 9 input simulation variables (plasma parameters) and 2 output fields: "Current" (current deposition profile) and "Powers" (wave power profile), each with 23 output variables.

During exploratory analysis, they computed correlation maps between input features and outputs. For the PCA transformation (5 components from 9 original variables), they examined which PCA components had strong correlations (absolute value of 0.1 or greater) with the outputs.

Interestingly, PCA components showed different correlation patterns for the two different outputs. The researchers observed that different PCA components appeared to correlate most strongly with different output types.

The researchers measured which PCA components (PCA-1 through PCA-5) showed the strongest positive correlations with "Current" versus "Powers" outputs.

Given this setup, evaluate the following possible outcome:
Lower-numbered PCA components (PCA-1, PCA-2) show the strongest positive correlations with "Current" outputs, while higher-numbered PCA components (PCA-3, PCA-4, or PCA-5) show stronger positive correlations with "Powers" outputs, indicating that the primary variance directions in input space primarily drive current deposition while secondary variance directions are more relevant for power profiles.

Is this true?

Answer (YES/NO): YES